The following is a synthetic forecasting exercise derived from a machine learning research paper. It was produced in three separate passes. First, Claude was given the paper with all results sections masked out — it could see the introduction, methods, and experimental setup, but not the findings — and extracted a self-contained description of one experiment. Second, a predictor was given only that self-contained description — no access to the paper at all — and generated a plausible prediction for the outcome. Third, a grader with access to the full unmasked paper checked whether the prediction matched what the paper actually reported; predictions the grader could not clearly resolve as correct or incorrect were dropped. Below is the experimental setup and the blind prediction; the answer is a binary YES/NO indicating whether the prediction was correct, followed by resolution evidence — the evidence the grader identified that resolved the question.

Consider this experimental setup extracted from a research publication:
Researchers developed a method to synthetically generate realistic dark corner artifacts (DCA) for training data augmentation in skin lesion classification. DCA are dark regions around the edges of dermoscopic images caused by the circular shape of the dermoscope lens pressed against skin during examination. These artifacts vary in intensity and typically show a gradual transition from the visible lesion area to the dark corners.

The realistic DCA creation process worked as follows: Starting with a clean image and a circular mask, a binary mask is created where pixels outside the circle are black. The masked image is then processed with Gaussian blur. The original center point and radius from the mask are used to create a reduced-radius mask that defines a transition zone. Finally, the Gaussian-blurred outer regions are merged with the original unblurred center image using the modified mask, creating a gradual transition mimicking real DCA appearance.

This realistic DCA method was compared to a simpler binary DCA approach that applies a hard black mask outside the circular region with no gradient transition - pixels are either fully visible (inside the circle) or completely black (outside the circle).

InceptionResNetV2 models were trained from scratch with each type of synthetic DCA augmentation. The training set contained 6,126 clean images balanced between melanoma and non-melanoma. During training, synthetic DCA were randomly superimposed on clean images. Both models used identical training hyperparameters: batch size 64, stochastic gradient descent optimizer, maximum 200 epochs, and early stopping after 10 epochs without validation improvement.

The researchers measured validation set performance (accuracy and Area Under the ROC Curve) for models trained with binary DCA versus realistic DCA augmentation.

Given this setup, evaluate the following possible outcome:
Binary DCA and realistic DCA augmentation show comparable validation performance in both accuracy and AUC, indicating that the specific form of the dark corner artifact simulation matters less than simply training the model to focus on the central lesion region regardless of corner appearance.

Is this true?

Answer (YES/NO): YES